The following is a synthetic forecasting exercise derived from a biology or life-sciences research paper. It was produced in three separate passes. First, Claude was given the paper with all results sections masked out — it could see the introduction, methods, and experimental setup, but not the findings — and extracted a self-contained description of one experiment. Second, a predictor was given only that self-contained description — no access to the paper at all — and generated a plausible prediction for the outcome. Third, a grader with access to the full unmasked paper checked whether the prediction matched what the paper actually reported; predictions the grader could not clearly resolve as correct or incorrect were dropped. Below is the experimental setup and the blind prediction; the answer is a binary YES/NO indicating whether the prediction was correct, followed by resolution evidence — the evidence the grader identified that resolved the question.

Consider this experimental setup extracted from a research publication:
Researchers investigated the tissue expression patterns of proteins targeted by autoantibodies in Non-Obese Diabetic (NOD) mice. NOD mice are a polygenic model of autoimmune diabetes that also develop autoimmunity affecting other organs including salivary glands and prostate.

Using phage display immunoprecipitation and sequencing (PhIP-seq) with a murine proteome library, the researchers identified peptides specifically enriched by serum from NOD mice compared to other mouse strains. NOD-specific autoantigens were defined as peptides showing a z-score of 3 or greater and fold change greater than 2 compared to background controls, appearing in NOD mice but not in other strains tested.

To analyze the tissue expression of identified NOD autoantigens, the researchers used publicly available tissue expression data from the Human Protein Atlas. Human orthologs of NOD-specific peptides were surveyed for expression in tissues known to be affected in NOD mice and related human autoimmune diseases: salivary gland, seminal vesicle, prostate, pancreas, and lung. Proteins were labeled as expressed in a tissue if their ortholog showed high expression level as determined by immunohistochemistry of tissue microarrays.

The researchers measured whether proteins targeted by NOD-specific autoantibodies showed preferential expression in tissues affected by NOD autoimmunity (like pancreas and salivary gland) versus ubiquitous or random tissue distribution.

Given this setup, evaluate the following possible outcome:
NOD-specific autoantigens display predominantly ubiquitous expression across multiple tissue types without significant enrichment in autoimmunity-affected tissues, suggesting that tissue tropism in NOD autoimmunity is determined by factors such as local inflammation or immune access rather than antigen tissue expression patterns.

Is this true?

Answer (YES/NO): NO